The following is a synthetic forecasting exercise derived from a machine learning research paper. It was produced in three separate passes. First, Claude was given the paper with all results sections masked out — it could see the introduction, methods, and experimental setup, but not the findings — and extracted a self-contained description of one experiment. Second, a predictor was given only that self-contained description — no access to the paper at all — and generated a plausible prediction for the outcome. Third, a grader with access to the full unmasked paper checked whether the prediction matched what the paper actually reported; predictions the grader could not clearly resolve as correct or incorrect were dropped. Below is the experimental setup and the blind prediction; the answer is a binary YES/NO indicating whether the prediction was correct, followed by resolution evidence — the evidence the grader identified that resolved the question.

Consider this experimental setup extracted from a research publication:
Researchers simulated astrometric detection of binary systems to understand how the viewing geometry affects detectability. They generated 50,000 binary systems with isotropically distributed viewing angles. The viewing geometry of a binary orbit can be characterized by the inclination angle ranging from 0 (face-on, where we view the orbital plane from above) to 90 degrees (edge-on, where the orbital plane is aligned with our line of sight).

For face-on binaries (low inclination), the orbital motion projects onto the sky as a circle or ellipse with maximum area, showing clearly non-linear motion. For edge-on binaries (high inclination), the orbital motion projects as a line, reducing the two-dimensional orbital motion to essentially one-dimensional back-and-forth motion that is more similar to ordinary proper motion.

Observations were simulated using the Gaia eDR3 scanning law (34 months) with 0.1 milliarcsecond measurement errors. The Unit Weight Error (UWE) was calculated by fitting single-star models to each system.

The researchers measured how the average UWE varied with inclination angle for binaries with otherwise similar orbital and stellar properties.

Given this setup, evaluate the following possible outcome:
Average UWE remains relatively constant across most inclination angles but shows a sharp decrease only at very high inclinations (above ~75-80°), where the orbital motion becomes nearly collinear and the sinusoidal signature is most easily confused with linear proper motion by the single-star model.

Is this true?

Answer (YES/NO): NO